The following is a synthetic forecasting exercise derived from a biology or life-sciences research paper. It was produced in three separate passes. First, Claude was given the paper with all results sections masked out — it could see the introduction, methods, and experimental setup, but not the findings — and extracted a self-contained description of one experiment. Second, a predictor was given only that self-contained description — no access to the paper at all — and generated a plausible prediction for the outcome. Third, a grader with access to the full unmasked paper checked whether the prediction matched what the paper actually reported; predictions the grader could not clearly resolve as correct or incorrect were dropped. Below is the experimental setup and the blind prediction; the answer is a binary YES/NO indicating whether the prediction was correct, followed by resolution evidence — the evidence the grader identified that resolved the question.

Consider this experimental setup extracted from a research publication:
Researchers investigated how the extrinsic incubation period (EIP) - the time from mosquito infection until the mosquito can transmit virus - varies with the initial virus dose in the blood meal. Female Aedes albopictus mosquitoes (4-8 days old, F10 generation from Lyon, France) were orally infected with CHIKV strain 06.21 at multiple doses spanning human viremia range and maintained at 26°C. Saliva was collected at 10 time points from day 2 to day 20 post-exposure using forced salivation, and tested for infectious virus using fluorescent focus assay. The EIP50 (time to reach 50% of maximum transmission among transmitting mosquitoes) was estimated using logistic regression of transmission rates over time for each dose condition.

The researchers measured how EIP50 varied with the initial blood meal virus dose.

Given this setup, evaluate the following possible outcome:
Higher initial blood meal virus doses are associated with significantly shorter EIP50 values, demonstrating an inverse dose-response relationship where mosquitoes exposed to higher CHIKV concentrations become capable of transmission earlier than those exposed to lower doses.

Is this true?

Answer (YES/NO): NO